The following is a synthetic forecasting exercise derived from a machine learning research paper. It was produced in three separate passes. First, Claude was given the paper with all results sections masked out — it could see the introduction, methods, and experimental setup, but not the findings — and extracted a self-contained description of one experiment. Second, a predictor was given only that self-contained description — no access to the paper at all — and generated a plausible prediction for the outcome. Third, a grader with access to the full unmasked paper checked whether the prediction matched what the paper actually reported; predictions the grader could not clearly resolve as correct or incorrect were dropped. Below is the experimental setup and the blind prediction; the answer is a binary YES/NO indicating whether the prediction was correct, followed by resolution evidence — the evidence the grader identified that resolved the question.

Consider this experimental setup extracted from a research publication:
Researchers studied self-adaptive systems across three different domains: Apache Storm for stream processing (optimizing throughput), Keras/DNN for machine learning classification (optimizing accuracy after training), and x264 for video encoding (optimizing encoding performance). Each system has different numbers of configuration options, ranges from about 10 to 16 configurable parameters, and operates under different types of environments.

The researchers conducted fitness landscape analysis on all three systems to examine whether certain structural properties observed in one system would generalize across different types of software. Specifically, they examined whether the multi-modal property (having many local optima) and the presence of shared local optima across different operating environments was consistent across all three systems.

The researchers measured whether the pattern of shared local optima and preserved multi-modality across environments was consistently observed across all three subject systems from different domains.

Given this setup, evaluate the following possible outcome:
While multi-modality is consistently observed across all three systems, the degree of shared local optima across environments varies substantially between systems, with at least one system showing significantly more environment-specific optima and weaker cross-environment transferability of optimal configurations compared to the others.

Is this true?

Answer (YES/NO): NO